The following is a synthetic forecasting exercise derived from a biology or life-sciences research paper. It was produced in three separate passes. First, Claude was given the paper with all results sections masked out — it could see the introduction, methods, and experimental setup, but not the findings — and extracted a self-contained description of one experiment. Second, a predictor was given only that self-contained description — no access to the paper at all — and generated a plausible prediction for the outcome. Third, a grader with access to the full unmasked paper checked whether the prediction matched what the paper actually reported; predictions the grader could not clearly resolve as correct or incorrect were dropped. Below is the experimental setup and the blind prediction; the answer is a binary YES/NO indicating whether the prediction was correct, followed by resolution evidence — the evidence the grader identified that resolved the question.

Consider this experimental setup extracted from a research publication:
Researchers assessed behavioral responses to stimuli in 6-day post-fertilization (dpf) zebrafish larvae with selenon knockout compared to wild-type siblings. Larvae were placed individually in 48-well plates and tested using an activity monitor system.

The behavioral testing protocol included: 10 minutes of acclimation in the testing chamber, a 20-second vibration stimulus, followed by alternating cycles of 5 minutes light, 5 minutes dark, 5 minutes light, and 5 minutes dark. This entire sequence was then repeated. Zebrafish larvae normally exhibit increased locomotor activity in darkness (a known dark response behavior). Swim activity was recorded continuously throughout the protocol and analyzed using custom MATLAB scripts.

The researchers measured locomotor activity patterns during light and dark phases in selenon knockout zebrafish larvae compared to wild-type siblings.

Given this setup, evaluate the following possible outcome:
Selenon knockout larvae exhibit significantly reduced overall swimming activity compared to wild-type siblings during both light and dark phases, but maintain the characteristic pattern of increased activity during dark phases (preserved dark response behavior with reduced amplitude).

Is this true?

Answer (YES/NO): YES